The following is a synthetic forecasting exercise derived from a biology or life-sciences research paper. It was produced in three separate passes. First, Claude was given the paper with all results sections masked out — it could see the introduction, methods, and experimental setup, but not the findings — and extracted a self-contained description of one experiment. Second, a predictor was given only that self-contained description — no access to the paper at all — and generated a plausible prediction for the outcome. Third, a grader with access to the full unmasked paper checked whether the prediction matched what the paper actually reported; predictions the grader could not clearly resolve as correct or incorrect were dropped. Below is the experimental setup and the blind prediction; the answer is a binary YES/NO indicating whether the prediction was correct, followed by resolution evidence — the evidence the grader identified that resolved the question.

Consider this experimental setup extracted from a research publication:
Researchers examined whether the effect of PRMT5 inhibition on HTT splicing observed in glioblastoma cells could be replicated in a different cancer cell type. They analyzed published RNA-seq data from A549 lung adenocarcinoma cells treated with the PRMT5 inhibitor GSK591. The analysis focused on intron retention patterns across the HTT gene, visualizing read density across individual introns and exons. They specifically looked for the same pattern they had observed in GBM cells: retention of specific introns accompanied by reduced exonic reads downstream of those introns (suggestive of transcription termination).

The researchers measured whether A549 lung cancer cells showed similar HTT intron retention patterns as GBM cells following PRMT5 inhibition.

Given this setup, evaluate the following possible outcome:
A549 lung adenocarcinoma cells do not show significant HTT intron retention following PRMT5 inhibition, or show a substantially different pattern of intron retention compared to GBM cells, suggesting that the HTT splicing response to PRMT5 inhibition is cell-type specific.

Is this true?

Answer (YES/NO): NO